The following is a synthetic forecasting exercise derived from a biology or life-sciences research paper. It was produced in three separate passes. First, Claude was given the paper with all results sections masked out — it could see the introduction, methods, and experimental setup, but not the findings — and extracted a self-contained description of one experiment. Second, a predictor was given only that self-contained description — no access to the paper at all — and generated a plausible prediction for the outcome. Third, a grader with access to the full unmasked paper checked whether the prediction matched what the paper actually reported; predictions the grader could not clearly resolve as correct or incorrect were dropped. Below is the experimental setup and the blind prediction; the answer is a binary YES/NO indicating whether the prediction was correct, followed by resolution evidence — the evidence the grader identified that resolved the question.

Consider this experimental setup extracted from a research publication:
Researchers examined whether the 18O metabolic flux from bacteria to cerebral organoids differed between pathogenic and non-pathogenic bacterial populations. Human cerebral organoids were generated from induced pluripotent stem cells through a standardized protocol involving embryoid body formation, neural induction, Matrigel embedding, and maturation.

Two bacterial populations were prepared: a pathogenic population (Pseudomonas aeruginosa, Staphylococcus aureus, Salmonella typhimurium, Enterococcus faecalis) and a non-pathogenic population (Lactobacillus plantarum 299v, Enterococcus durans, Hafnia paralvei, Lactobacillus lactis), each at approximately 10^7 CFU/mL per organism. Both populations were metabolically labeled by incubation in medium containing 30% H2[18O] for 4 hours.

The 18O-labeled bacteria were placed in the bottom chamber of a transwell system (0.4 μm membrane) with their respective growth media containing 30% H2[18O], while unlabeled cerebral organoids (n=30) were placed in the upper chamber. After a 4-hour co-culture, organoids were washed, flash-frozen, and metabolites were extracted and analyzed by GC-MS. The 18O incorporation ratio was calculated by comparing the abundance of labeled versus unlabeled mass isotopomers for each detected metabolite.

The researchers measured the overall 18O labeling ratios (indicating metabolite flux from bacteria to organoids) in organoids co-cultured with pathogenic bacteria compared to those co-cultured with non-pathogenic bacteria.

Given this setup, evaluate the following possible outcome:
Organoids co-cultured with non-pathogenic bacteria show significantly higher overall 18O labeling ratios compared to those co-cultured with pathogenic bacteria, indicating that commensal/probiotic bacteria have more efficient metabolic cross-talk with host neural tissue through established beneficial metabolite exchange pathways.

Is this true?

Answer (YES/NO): NO